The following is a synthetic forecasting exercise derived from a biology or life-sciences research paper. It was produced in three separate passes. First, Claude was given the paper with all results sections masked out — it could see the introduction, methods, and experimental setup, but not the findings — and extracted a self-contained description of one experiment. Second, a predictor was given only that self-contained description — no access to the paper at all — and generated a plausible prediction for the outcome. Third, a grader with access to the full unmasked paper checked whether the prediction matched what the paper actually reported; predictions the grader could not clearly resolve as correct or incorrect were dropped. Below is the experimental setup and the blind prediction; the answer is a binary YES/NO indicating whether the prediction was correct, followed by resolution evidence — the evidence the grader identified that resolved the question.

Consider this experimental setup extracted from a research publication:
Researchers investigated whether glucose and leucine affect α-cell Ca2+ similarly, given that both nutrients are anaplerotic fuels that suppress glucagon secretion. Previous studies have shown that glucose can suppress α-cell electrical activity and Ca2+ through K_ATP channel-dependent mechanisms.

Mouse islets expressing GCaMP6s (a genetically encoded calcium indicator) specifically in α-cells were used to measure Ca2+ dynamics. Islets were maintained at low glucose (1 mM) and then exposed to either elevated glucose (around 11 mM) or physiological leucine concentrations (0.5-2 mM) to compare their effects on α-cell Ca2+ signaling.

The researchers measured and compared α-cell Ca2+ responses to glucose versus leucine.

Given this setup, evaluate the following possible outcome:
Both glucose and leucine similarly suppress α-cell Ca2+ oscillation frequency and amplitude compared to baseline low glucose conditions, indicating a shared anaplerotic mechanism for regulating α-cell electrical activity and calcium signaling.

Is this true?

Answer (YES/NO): NO